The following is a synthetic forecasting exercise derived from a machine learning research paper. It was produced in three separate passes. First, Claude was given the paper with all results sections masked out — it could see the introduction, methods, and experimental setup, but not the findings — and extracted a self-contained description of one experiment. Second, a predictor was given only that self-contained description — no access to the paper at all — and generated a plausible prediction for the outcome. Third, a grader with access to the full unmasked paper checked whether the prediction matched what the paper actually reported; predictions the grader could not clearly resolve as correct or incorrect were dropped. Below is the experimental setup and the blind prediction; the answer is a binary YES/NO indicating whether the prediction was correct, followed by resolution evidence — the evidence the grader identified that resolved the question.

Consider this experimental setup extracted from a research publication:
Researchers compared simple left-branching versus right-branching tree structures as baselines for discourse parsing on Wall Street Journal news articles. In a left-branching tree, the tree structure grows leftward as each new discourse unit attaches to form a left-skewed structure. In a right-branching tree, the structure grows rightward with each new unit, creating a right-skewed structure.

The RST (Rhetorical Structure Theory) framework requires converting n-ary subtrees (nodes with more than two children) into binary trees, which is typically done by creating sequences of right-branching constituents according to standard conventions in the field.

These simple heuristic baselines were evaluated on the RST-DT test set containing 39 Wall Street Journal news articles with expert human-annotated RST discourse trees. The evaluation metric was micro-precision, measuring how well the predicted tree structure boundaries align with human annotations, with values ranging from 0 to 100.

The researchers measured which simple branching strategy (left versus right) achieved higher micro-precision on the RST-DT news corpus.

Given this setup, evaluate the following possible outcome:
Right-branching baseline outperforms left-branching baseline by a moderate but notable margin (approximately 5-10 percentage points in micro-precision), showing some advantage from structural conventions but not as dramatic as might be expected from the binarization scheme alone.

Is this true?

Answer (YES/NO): NO